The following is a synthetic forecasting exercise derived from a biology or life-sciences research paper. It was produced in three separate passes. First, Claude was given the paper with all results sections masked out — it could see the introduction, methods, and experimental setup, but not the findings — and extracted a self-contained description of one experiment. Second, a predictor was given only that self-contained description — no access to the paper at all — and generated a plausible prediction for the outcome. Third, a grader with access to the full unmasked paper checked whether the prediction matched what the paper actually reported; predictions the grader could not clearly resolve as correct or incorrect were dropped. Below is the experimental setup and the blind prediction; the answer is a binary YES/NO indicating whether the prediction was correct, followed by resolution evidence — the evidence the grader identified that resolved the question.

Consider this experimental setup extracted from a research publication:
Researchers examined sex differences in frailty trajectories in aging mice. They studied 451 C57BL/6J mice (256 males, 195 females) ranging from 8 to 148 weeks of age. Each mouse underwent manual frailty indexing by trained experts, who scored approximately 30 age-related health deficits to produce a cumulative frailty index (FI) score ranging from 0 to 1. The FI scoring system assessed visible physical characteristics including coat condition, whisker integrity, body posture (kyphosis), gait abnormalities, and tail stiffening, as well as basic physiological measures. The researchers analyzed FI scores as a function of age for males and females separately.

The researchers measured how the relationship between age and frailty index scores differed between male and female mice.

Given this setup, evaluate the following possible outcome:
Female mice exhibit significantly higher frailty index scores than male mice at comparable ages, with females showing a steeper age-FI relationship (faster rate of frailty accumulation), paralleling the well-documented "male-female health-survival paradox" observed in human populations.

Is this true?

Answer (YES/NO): NO